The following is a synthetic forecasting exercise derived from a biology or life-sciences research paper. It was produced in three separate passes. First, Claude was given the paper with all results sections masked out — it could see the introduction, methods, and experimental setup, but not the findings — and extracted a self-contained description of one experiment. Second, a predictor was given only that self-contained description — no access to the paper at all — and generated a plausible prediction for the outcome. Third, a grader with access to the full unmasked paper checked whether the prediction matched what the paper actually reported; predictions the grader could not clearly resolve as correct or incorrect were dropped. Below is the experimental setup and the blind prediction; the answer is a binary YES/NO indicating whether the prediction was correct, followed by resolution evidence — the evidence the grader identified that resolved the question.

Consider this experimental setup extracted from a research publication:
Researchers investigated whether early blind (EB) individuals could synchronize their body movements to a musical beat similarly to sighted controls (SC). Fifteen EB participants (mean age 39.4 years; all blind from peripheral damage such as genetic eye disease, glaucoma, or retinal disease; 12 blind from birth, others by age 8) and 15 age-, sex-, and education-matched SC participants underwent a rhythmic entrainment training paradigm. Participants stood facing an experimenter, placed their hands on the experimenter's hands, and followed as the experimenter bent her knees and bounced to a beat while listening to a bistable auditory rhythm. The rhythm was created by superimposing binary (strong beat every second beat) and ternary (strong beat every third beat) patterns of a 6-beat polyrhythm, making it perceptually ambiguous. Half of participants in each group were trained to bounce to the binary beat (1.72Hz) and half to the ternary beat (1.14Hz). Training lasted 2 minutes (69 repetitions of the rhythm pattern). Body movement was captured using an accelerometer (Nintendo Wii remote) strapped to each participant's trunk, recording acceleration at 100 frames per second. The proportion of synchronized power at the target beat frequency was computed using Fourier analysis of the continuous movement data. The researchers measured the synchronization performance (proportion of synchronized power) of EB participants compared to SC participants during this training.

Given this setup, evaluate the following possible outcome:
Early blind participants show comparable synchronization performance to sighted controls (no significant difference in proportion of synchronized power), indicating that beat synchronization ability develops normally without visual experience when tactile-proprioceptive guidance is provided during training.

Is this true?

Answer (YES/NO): YES